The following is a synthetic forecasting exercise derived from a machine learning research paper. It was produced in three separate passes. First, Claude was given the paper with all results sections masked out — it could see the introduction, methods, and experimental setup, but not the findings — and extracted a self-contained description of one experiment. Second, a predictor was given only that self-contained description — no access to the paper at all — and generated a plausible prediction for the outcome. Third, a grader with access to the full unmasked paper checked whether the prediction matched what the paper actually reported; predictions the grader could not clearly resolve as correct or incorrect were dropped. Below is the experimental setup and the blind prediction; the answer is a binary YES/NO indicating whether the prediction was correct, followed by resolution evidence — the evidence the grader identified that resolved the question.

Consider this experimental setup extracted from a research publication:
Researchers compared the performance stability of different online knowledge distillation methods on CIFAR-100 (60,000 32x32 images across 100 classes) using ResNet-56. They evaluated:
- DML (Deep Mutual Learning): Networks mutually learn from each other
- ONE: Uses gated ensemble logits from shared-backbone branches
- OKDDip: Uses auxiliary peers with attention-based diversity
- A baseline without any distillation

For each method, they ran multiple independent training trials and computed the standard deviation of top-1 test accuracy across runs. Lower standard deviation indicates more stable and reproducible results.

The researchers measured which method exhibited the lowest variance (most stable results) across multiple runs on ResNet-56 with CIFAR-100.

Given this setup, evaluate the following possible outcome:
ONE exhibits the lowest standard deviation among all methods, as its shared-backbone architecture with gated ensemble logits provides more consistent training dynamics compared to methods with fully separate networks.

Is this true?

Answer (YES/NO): YES